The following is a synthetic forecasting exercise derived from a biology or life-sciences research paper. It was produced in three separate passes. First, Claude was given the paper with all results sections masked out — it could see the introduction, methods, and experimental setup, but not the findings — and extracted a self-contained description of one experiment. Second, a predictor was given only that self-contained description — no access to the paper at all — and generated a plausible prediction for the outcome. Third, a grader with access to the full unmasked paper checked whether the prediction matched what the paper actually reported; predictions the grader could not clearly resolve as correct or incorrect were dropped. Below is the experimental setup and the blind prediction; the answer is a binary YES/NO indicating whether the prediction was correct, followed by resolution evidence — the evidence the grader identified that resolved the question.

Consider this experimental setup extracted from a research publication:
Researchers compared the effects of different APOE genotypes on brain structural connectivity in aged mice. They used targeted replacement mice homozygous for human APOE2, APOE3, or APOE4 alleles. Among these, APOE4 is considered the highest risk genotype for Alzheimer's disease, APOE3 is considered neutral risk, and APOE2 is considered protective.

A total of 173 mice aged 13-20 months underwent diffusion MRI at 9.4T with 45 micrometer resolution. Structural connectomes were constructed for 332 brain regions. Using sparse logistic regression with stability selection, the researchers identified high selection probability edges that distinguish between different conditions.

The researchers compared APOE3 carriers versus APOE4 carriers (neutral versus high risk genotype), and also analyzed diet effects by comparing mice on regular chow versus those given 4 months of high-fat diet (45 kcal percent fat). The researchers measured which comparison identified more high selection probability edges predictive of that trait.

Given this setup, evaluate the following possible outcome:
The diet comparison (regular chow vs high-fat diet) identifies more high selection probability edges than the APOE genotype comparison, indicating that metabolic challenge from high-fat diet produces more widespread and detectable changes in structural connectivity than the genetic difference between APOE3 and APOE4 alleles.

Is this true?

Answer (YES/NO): YES